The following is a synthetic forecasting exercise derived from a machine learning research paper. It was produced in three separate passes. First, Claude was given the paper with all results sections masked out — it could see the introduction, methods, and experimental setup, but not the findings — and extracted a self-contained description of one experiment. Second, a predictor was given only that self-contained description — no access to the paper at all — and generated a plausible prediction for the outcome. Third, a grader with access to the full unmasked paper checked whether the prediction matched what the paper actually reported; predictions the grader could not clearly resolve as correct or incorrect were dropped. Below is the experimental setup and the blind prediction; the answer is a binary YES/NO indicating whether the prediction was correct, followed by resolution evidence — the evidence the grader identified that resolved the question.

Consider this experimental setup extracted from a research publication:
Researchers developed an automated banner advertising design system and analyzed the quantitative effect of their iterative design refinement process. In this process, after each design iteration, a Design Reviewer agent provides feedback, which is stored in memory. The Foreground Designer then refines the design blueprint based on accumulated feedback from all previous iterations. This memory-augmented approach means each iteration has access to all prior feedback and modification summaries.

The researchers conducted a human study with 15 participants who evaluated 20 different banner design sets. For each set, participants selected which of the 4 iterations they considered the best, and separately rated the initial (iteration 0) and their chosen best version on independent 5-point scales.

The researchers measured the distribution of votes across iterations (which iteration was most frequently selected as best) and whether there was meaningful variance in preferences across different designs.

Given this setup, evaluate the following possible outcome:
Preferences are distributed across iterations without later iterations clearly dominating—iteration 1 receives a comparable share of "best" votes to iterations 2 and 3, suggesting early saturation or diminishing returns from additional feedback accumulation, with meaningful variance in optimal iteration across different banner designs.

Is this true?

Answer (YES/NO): NO